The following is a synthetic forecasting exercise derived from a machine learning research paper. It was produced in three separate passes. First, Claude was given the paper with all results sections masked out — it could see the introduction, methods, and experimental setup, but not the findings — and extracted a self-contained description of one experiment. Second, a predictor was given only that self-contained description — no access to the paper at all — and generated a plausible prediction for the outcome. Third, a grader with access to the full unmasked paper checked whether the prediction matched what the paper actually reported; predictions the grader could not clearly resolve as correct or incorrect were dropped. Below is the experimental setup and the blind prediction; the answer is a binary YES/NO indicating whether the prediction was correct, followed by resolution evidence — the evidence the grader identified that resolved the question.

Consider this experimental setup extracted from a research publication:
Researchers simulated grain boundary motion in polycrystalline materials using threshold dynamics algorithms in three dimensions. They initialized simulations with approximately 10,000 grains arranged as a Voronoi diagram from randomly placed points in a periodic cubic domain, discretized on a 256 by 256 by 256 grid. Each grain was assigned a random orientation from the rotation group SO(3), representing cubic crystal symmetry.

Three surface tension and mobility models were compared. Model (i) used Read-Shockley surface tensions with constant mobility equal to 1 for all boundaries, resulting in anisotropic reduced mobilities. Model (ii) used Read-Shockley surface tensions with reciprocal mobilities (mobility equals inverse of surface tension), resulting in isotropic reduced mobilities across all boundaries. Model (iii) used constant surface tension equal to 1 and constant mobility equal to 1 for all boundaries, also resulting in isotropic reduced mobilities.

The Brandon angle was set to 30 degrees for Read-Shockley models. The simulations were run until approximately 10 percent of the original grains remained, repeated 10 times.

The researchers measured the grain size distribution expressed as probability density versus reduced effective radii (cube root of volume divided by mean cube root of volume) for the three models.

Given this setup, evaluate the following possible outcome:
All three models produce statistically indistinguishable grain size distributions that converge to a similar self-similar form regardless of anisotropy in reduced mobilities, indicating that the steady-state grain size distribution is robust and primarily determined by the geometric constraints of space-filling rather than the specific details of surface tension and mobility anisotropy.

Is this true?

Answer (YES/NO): NO